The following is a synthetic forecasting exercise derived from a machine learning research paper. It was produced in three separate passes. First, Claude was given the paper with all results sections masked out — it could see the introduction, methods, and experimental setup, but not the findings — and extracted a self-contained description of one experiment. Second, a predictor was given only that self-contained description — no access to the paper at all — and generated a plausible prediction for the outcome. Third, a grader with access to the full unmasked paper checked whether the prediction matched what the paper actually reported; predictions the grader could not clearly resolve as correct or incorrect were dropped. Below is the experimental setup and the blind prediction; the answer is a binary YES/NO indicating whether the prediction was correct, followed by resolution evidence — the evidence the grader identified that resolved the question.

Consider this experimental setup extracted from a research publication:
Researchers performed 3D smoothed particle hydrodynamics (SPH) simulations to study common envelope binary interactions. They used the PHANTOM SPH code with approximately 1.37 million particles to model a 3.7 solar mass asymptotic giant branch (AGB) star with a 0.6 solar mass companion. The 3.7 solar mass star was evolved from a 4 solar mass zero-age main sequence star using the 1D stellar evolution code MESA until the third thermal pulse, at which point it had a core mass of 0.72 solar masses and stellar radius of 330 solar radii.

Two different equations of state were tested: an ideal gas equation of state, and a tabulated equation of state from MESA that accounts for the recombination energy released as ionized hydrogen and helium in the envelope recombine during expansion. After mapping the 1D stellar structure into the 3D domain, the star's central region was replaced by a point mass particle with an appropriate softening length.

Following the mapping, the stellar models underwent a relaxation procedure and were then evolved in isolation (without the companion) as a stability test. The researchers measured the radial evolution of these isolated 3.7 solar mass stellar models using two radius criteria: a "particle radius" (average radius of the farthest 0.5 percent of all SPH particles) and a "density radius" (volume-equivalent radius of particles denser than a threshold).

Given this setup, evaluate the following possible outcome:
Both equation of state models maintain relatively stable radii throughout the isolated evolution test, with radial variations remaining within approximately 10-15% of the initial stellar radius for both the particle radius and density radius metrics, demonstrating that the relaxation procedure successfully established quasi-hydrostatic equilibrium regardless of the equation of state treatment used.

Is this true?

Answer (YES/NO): NO